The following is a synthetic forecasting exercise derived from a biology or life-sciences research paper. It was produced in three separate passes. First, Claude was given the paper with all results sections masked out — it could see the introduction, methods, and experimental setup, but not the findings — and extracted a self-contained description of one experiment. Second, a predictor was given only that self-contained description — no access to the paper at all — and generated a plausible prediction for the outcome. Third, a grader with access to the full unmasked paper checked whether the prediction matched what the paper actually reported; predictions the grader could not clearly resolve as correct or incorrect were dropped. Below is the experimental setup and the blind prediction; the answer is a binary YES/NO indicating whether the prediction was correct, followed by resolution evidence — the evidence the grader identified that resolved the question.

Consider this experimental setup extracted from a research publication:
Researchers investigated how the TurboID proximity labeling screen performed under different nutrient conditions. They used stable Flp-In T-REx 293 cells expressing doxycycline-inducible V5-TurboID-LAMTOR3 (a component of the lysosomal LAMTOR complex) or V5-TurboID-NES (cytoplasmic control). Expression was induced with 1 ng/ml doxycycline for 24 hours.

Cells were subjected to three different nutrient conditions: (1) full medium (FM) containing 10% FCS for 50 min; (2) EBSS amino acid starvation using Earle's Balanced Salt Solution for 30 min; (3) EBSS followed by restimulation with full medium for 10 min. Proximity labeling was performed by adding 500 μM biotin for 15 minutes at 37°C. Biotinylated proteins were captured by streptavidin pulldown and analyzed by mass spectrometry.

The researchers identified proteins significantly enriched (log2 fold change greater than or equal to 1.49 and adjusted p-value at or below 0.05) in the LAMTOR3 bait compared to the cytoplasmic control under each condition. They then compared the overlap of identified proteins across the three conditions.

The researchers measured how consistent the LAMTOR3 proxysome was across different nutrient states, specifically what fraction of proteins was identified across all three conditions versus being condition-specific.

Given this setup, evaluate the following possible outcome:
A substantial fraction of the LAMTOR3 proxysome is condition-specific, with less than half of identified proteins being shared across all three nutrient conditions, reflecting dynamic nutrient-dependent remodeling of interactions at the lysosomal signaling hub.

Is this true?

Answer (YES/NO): NO